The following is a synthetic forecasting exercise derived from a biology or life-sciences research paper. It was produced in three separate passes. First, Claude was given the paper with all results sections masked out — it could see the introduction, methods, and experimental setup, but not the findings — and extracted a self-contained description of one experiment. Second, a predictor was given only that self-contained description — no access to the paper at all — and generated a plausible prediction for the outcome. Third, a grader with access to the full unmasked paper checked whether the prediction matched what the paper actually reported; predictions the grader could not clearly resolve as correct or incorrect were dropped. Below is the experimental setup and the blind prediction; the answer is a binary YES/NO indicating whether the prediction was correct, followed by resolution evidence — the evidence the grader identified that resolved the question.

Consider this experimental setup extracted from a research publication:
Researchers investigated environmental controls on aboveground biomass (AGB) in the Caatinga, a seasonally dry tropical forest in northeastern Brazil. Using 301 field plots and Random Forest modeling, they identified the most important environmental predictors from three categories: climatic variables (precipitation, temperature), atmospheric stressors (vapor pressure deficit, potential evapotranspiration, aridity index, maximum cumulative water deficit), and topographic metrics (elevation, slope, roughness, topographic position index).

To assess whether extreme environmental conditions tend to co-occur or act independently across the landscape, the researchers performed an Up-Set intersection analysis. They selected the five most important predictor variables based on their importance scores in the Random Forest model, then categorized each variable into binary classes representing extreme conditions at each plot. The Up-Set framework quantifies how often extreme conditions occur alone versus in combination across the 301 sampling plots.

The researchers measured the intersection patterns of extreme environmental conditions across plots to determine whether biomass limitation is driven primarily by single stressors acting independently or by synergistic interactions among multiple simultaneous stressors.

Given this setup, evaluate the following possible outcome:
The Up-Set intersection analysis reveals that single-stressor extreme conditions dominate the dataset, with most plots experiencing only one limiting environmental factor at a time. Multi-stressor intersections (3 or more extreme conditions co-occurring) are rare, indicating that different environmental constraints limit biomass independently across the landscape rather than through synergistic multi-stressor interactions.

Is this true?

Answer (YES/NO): YES